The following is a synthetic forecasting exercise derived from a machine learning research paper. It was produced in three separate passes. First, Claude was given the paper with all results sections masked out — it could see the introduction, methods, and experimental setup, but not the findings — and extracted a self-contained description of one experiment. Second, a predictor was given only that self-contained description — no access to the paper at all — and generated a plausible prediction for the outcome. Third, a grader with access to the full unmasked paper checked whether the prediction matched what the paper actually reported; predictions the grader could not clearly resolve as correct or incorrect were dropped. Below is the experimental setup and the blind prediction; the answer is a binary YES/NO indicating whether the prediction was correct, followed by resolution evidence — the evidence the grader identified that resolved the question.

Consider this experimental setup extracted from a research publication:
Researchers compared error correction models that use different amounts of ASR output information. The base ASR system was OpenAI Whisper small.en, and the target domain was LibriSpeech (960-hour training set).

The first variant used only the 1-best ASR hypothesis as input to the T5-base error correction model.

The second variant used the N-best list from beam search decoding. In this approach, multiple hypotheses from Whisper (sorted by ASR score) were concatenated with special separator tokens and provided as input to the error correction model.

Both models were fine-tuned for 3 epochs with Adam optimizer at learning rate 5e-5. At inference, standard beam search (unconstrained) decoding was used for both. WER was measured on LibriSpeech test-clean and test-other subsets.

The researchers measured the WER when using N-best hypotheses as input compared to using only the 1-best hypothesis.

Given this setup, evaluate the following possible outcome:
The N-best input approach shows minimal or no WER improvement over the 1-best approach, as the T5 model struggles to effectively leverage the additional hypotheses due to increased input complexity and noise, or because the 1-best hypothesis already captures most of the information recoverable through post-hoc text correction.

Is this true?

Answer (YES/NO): NO